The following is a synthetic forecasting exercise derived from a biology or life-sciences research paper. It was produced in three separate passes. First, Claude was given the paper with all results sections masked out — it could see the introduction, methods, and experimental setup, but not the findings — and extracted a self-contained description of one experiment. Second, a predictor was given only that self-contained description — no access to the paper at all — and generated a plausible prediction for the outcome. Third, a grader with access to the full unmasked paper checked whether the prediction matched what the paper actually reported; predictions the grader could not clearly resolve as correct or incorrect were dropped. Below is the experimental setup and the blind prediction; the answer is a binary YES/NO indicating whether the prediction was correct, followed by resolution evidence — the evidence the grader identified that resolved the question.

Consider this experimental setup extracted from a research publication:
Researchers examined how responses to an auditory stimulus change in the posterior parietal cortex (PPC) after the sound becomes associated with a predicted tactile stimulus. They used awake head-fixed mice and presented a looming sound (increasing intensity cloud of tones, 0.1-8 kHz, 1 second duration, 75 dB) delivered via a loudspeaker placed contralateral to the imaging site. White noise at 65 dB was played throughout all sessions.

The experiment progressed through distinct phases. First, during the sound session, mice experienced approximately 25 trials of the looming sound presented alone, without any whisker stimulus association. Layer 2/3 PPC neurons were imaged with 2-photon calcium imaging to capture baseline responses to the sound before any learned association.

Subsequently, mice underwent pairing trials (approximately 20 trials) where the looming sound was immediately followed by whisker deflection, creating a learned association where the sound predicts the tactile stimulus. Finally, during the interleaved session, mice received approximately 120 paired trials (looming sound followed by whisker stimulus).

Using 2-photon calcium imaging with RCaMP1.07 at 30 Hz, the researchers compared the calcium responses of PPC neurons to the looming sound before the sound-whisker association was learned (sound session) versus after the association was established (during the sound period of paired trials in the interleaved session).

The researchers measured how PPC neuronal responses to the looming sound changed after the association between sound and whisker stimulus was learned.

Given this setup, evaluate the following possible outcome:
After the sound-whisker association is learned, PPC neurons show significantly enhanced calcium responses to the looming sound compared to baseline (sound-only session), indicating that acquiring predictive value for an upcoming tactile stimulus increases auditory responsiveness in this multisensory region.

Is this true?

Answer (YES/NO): NO